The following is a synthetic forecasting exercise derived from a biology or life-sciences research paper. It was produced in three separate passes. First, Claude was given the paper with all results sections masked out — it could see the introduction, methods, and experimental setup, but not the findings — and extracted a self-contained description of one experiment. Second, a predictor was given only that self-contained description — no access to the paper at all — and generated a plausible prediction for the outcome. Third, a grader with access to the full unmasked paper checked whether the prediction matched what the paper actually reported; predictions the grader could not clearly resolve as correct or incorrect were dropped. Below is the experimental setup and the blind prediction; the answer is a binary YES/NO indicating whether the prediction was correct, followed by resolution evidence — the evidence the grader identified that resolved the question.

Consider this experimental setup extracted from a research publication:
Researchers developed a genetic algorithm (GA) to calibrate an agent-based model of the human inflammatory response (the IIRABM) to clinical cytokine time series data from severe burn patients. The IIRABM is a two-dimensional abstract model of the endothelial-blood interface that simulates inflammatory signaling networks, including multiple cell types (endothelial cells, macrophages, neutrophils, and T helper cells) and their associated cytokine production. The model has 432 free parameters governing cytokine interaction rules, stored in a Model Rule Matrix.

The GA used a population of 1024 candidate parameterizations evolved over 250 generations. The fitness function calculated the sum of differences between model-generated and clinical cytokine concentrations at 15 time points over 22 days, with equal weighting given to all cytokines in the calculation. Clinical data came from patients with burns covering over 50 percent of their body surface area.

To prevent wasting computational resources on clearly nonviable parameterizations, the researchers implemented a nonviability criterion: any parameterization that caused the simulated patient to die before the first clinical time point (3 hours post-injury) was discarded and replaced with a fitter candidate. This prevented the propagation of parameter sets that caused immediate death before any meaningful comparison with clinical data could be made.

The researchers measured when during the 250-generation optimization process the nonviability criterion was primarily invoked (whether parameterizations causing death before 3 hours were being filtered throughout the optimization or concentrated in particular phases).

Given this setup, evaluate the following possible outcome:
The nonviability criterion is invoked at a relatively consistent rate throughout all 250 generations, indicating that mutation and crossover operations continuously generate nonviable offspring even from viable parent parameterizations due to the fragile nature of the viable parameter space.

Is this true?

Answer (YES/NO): NO